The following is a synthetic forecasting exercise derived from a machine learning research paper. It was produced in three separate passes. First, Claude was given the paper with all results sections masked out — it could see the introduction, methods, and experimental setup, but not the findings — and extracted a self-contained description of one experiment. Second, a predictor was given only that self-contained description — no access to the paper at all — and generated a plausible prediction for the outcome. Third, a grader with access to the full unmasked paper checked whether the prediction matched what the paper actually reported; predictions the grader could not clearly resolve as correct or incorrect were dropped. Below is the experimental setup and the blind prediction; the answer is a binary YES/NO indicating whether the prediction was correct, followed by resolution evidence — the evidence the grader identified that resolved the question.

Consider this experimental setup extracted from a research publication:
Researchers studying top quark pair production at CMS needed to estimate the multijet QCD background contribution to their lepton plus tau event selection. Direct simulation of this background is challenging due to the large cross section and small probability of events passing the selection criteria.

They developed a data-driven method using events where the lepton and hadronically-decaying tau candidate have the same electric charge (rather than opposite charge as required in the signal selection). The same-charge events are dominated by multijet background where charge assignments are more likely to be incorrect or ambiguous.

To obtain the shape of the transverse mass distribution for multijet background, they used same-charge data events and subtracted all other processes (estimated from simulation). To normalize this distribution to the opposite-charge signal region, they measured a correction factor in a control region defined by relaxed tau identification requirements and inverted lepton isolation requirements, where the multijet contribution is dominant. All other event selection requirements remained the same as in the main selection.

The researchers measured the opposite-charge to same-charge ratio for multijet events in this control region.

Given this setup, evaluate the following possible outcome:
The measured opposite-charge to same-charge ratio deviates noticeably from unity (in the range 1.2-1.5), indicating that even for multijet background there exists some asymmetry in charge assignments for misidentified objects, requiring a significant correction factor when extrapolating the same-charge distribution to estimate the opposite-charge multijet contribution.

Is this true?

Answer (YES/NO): NO